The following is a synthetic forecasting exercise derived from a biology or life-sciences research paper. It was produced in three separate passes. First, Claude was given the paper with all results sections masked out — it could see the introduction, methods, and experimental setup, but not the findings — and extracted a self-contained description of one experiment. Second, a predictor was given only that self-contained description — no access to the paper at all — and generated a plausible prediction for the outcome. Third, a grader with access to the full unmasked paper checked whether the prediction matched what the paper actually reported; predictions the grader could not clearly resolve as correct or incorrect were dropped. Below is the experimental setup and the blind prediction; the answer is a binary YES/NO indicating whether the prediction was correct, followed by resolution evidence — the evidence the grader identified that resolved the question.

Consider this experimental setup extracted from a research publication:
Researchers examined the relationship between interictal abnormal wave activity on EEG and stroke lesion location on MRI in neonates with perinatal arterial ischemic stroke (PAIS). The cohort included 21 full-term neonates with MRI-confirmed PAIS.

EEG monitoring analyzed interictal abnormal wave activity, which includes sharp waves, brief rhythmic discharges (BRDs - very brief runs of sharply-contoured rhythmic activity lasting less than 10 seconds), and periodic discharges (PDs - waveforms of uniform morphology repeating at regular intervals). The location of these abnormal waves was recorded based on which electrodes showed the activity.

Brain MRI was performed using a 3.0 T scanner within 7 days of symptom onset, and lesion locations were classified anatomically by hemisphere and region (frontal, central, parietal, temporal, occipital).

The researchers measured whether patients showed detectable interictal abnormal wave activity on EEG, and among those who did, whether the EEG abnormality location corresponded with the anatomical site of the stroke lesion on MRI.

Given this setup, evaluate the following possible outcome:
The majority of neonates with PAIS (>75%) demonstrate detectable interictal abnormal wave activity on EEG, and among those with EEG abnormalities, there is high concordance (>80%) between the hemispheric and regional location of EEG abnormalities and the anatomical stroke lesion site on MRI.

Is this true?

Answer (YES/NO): YES